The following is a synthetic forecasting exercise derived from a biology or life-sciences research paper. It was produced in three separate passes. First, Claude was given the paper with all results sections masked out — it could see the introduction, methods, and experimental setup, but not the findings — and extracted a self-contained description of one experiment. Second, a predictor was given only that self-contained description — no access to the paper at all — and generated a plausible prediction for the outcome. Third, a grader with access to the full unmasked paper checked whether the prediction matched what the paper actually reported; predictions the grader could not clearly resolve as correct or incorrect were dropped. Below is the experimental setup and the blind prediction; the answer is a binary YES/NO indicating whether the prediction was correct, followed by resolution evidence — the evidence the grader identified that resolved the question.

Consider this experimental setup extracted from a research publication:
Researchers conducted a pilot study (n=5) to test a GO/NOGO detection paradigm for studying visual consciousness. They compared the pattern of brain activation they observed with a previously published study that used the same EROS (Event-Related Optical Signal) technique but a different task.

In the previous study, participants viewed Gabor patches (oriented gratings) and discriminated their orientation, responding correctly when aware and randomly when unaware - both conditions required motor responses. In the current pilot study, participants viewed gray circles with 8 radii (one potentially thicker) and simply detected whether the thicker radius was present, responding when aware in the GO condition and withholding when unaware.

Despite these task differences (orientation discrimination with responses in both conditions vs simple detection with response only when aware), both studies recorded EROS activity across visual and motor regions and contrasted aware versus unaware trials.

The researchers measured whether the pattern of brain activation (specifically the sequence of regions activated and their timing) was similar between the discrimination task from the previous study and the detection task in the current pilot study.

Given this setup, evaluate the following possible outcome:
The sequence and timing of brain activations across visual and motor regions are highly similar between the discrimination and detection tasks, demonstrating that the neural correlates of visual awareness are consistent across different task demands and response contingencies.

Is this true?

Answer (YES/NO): YES